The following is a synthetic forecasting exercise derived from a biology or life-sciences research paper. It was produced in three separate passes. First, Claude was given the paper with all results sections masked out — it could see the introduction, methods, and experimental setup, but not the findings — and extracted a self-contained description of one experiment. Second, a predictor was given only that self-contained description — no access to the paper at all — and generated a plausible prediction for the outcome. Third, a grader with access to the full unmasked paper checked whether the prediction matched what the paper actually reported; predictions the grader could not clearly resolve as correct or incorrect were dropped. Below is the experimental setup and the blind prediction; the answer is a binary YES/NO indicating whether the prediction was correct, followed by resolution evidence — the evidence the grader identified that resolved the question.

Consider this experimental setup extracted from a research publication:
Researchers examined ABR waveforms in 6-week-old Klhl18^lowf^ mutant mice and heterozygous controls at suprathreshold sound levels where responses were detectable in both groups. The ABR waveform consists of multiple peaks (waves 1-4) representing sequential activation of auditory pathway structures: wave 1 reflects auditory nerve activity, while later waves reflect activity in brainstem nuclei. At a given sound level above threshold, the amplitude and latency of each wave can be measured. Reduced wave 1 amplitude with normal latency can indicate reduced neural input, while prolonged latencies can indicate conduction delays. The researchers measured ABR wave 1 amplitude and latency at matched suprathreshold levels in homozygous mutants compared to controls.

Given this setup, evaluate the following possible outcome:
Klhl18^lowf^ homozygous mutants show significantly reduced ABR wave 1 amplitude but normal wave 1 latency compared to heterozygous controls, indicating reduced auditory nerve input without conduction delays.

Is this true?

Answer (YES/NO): NO